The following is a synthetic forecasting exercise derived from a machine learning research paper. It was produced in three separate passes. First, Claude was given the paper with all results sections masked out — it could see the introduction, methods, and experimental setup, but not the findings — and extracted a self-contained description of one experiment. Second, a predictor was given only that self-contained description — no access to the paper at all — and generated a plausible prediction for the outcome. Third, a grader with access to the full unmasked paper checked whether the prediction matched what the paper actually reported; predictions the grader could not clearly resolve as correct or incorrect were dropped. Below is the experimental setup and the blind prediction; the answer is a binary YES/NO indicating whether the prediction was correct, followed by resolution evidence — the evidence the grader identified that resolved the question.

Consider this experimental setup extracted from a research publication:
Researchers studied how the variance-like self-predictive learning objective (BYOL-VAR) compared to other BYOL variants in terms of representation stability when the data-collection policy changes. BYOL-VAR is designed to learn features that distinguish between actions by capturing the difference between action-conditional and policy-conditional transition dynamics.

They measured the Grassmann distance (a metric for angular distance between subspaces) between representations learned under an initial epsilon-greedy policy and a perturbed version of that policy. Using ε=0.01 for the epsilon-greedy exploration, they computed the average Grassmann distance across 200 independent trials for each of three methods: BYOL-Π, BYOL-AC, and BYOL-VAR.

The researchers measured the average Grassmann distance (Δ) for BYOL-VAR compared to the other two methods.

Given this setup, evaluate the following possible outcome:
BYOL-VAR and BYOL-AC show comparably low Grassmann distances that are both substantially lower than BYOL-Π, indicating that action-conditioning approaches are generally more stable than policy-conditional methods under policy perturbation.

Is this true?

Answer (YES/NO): NO